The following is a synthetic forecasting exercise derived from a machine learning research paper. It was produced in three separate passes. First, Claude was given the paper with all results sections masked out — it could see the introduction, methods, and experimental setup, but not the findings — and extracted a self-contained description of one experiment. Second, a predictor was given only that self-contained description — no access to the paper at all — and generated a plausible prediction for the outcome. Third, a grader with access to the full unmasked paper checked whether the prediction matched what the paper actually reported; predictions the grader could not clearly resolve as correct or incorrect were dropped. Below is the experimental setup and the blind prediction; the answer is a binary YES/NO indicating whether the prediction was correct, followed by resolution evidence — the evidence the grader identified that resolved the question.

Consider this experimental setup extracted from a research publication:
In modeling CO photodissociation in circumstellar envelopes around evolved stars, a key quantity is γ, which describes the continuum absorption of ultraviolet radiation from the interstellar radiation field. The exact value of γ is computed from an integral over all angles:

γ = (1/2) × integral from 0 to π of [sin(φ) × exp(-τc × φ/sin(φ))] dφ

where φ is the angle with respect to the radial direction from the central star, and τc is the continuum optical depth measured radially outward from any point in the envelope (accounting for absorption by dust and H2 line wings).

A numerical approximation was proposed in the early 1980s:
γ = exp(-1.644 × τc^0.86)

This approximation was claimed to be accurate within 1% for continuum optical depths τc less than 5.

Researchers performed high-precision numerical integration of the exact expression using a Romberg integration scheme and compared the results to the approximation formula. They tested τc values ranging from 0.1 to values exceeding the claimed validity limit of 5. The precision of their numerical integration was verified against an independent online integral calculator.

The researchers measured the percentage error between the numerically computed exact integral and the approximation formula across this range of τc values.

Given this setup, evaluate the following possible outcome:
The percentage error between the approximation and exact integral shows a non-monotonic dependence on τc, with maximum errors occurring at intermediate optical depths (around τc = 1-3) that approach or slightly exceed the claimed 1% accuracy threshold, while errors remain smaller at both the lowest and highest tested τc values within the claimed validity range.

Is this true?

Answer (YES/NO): NO